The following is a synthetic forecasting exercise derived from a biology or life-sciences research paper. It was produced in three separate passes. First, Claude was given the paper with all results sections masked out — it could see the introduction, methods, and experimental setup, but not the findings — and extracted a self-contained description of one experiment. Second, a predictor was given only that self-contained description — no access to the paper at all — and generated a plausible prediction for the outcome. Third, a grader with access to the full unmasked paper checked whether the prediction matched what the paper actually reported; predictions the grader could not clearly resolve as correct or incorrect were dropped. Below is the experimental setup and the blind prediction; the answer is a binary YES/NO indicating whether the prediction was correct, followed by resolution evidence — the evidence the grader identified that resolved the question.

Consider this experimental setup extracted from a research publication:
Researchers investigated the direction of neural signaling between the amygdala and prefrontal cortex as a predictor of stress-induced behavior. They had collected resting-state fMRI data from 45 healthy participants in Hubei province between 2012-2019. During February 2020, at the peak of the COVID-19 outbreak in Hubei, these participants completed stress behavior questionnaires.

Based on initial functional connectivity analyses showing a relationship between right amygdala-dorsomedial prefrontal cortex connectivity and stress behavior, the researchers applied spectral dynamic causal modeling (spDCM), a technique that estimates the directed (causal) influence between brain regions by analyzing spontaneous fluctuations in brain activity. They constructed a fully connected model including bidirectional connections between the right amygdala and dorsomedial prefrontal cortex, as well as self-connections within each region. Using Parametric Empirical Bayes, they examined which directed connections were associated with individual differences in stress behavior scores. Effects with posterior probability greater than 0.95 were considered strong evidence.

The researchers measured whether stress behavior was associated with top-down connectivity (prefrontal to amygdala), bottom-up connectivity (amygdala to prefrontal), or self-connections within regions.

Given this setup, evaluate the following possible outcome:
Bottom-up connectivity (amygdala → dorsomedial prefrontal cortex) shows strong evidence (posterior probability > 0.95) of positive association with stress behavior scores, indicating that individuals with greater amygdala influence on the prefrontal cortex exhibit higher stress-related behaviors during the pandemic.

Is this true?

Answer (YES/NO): NO